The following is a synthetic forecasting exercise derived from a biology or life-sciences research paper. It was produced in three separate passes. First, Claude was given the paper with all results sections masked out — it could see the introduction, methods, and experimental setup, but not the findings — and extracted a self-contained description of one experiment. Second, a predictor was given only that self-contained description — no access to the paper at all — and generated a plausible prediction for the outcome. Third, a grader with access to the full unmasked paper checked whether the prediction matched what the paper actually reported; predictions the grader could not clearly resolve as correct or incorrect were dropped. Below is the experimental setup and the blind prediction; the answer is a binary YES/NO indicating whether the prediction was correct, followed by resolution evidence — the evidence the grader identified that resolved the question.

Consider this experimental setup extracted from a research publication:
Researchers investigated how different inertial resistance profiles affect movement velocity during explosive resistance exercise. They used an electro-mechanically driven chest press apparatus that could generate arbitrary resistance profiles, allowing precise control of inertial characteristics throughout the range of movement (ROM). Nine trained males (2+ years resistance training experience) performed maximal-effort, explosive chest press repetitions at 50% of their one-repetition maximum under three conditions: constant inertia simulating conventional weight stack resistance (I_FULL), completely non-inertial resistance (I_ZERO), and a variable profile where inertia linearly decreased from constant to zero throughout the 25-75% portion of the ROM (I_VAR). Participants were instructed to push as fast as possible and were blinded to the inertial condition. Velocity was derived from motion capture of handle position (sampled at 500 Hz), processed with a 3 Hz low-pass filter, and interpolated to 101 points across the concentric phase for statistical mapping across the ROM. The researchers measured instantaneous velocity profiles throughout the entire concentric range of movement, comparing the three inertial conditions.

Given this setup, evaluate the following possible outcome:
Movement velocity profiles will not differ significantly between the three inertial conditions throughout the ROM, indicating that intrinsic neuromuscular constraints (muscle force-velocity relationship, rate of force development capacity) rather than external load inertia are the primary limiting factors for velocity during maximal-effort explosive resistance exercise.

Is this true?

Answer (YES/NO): NO